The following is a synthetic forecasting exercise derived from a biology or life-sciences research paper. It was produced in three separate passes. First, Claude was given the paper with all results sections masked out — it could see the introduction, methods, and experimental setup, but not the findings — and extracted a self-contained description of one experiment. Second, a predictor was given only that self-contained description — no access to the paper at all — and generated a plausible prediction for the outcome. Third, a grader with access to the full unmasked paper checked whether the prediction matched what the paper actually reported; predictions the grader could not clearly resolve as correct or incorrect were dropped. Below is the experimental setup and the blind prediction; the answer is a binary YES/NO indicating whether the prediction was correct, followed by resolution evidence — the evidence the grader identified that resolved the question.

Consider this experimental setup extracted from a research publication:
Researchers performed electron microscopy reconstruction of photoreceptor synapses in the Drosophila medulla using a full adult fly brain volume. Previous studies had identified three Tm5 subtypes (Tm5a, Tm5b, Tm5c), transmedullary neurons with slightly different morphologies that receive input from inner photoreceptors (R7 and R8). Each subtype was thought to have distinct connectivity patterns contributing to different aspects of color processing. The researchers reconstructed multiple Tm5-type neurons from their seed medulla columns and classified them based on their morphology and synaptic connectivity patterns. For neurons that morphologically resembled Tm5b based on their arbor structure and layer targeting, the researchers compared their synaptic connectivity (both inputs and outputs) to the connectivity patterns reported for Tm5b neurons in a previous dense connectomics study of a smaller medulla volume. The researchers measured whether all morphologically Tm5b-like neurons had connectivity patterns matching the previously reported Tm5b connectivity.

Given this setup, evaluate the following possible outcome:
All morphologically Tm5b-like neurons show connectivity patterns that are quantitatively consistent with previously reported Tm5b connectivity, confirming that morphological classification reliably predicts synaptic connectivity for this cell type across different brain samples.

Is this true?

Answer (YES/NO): NO